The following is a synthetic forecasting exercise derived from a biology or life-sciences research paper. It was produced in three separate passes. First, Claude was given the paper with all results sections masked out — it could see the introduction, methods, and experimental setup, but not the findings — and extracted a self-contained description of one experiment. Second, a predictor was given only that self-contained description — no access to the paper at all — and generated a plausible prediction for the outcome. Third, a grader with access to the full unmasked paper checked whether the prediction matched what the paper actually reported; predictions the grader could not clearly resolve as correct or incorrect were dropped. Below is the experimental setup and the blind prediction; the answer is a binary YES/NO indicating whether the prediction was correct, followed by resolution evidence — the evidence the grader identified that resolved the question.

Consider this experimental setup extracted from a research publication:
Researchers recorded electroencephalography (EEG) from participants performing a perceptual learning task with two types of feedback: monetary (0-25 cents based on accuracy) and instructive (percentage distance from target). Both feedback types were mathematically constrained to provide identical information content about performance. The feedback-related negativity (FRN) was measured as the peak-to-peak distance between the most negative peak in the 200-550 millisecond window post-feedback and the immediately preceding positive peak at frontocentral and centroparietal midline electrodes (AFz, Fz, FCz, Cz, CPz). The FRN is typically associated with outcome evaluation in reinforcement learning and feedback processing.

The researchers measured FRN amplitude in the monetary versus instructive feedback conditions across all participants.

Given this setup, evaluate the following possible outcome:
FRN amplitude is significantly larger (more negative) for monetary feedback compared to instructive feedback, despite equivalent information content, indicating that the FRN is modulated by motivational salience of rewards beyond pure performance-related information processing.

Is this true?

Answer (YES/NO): NO